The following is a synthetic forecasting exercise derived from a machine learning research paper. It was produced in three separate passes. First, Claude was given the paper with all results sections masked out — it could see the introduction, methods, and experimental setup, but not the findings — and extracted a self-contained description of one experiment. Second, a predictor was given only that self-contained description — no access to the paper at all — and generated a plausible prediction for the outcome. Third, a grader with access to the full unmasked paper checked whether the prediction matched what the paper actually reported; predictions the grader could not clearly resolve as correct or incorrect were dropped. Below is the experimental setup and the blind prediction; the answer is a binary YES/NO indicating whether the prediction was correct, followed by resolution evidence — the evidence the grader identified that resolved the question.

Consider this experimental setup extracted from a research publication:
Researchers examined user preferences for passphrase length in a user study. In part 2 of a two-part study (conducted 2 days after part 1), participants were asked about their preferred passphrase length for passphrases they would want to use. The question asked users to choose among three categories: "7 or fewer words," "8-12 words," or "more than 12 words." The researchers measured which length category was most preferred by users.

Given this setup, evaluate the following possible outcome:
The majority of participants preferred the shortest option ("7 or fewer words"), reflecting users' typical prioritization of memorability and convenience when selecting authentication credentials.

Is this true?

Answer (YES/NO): YES